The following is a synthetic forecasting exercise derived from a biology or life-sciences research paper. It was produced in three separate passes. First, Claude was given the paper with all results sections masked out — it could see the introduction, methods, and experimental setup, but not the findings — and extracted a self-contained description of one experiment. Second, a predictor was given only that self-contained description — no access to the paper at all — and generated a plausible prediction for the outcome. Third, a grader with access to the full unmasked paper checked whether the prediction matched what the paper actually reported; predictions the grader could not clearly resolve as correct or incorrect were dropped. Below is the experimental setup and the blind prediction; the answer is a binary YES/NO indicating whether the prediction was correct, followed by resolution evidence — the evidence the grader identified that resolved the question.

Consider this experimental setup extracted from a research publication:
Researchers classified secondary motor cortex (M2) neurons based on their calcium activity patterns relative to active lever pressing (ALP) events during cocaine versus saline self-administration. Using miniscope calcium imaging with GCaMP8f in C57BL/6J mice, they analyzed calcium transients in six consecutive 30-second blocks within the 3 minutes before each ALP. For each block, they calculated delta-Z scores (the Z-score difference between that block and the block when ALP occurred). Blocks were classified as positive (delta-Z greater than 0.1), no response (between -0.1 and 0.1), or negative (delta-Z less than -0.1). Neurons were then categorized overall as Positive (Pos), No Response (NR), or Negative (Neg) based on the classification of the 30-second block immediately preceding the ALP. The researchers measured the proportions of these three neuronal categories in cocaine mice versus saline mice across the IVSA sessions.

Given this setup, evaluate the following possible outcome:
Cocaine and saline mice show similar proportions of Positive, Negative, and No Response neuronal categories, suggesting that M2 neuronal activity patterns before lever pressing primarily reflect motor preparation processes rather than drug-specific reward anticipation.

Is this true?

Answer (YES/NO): NO